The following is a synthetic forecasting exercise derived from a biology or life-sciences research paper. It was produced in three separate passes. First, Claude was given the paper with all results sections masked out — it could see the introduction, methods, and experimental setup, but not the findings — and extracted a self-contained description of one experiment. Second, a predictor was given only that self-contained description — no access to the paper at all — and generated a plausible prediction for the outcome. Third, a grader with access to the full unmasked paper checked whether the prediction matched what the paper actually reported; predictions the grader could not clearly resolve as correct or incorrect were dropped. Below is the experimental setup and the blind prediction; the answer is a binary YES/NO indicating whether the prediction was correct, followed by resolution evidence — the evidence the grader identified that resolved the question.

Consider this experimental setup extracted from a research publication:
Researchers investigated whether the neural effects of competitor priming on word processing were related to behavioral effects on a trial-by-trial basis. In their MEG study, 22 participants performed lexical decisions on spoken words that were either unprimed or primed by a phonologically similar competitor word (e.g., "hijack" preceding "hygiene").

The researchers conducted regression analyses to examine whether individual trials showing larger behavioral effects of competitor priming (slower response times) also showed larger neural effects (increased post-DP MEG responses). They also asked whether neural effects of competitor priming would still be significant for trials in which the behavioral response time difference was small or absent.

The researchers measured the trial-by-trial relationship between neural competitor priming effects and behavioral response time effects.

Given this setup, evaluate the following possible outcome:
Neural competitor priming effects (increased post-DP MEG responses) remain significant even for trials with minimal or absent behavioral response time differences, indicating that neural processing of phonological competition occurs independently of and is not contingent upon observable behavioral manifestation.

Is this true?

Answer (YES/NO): NO